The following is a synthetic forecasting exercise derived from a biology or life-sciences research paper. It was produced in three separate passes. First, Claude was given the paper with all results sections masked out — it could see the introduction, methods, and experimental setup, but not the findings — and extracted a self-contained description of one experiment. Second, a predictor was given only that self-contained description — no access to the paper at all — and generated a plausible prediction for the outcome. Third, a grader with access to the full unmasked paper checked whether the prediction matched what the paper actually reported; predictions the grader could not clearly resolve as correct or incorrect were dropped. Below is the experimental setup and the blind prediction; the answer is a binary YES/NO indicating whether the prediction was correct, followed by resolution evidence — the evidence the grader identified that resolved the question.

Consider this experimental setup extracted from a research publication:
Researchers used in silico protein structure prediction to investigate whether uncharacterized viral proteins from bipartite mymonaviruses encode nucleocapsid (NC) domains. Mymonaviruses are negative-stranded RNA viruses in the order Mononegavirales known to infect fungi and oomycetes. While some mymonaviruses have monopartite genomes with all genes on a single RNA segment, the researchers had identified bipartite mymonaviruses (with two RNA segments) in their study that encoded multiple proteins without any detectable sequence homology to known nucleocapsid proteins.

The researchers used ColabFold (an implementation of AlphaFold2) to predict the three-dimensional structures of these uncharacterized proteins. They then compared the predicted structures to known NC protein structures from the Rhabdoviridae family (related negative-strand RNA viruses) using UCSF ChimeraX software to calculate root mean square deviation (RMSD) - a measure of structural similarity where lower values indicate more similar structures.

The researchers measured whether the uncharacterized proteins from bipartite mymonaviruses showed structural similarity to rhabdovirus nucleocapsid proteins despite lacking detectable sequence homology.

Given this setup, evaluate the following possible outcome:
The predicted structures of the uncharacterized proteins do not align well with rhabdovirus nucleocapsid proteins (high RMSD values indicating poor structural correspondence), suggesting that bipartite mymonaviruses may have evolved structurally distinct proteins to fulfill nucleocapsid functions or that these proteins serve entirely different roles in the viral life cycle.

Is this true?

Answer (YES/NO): NO